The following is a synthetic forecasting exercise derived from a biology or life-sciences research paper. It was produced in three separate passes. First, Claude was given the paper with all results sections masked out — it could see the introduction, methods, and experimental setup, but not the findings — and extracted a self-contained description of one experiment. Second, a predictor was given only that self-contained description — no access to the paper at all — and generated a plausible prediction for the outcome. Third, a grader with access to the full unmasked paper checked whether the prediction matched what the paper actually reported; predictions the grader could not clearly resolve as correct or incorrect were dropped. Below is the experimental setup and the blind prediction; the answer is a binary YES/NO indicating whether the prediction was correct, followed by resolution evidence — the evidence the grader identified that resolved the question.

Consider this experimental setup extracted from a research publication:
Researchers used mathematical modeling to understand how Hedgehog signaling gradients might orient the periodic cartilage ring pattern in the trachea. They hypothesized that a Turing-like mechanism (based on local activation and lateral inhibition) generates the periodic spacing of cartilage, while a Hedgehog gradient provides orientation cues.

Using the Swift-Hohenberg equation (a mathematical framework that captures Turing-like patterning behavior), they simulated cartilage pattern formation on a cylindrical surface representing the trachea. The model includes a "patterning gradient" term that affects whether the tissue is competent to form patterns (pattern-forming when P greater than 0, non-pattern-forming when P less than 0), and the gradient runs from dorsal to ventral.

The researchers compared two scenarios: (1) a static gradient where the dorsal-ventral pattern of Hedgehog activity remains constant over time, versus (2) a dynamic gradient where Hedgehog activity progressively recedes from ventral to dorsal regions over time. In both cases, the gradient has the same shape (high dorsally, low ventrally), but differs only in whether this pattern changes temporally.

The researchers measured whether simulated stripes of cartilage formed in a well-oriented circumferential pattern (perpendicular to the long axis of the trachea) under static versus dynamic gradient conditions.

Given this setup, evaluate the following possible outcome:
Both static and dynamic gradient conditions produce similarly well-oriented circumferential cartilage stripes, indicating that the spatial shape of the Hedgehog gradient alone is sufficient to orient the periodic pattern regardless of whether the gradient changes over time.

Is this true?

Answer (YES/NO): NO